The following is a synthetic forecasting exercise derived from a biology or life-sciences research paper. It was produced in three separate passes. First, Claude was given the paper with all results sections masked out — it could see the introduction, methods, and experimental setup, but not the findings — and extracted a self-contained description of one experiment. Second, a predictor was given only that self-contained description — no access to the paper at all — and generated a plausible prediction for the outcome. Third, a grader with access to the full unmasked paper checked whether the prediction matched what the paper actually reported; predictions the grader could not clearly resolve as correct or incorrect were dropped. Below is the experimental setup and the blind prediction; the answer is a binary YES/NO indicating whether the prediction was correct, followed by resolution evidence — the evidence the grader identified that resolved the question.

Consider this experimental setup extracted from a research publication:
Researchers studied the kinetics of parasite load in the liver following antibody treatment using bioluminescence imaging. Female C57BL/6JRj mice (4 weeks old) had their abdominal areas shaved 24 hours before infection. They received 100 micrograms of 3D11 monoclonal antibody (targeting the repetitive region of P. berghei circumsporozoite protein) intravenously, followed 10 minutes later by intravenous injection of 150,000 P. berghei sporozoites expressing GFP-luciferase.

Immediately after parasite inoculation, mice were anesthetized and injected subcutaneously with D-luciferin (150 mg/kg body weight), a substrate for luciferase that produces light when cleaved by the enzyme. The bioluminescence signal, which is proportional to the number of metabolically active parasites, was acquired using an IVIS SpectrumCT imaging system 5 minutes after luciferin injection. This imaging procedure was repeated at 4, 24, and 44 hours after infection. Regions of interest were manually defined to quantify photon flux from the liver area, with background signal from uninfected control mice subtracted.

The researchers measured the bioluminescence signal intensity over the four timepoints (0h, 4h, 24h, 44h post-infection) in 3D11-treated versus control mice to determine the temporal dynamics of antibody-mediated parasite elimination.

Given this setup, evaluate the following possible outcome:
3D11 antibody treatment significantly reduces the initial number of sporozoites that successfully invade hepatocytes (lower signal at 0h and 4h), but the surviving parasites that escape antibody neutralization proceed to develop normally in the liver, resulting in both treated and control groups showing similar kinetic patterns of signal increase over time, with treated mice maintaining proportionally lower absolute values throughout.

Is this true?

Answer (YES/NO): NO